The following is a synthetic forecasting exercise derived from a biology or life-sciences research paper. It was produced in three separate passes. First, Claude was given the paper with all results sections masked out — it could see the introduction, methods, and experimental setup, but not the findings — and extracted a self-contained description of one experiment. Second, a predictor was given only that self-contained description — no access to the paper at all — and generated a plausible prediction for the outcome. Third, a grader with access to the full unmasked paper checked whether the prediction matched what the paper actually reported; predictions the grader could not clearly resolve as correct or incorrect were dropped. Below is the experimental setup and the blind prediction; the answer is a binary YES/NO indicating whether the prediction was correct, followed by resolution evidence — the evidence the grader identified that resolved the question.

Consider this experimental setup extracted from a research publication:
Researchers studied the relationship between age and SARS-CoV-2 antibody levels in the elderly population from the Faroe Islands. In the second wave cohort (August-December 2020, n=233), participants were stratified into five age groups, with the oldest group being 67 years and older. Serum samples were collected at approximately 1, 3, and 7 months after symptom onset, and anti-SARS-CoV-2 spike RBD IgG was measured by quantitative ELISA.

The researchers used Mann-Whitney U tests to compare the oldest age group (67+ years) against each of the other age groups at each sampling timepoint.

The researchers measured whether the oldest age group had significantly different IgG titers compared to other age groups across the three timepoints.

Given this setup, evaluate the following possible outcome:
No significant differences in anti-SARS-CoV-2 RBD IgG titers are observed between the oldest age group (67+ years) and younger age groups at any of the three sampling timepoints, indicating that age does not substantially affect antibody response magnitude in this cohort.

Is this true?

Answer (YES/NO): NO